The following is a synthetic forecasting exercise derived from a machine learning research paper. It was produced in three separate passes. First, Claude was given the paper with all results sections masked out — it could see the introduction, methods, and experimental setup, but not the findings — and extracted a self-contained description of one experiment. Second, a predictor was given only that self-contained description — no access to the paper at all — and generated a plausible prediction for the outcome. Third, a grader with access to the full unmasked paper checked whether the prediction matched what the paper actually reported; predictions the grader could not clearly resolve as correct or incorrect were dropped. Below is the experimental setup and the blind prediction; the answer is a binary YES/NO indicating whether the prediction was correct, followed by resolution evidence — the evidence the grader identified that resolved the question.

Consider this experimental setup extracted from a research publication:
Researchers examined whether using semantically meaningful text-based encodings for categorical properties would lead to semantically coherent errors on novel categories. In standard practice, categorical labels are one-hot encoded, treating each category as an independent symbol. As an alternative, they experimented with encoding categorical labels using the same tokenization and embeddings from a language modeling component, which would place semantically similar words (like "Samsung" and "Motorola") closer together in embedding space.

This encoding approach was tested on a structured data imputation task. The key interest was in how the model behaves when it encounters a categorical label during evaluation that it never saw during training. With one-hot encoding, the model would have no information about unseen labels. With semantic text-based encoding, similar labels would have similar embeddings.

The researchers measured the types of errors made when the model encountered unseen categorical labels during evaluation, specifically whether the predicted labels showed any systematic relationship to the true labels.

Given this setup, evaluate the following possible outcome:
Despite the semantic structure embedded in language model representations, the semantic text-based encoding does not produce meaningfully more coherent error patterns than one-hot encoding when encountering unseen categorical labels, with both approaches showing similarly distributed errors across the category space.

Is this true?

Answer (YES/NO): NO